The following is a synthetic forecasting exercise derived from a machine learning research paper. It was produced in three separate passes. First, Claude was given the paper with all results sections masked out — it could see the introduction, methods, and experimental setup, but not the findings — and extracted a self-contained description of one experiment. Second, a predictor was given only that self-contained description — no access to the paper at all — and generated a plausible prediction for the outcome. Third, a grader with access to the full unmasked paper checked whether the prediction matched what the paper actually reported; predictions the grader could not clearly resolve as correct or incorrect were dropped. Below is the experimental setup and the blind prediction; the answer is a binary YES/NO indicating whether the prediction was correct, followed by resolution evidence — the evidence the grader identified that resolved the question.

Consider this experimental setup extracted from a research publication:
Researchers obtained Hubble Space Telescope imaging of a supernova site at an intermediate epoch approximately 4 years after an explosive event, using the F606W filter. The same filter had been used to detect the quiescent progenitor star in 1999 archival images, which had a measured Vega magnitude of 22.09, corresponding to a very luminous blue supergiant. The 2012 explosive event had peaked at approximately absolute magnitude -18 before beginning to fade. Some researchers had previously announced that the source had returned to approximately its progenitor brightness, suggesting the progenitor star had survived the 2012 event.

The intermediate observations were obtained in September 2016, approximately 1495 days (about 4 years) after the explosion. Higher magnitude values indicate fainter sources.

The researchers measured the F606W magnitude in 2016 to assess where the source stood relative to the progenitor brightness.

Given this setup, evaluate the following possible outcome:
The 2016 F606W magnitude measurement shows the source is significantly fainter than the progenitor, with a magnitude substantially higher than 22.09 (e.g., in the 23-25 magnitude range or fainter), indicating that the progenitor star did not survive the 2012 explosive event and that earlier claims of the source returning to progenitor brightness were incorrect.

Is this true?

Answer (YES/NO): NO